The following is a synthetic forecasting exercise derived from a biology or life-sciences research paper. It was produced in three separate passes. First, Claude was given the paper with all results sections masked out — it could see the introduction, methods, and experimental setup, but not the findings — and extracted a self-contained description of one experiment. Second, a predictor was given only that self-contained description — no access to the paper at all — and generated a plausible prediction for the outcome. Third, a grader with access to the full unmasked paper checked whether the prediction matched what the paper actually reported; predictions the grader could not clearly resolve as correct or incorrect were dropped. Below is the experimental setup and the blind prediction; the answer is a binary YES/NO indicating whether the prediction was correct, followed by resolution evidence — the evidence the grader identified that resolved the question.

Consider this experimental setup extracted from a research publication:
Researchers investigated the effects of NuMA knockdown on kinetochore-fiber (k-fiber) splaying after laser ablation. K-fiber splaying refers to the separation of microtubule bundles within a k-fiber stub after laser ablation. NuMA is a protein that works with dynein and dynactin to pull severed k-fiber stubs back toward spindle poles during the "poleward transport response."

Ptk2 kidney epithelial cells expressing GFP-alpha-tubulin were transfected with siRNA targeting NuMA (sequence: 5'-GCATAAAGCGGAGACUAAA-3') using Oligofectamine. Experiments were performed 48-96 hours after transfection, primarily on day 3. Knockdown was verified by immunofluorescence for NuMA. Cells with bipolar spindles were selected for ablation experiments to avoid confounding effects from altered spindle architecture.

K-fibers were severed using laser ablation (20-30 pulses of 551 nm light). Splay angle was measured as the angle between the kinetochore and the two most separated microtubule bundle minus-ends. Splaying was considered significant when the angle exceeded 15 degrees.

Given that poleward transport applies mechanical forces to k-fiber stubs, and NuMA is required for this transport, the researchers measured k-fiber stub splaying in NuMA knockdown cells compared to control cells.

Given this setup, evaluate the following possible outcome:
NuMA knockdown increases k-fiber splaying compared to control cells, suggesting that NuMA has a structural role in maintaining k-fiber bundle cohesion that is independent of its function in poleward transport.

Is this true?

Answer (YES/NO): NO